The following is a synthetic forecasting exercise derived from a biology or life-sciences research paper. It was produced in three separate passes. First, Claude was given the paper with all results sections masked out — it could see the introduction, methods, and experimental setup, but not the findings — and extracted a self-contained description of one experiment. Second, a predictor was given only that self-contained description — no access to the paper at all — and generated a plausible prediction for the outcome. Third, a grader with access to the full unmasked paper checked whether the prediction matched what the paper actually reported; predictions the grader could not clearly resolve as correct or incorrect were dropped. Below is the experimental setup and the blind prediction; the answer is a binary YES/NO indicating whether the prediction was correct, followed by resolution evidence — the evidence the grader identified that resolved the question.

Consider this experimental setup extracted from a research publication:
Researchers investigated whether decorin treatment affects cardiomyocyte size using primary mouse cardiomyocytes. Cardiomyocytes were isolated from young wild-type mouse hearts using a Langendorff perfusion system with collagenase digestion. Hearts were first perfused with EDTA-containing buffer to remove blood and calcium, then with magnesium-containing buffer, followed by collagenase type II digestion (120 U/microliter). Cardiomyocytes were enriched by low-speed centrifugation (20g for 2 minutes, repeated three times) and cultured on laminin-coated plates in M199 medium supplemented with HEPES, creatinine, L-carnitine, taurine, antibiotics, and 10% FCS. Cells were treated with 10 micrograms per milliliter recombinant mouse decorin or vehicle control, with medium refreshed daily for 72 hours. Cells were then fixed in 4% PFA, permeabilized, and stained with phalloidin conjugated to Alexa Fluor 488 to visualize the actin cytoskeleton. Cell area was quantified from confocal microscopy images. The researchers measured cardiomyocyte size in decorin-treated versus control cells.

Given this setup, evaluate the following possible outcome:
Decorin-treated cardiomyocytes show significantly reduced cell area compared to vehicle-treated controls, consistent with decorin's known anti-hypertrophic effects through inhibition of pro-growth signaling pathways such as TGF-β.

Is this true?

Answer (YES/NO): NO